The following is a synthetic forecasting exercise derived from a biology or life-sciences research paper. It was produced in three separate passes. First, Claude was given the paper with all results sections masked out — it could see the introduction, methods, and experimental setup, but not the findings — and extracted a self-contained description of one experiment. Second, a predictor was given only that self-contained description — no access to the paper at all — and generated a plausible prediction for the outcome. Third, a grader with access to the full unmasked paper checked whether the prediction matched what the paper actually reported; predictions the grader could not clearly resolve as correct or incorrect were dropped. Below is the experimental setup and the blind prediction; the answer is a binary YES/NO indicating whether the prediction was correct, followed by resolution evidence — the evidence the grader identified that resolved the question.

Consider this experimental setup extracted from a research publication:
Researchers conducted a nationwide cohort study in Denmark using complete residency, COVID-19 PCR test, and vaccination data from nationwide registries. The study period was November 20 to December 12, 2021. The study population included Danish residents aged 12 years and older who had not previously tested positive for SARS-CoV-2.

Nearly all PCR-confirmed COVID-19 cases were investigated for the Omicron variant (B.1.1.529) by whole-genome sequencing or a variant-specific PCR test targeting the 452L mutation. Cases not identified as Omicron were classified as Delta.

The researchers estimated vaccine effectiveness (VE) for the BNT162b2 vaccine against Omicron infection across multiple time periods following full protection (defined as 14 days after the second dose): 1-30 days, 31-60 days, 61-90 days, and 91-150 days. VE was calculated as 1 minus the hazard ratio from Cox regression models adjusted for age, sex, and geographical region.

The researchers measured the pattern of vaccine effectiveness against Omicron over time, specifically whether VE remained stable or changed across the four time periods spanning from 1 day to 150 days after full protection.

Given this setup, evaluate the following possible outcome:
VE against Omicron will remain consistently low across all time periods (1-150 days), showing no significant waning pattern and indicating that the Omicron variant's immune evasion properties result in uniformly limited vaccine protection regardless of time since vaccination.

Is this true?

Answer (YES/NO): NO